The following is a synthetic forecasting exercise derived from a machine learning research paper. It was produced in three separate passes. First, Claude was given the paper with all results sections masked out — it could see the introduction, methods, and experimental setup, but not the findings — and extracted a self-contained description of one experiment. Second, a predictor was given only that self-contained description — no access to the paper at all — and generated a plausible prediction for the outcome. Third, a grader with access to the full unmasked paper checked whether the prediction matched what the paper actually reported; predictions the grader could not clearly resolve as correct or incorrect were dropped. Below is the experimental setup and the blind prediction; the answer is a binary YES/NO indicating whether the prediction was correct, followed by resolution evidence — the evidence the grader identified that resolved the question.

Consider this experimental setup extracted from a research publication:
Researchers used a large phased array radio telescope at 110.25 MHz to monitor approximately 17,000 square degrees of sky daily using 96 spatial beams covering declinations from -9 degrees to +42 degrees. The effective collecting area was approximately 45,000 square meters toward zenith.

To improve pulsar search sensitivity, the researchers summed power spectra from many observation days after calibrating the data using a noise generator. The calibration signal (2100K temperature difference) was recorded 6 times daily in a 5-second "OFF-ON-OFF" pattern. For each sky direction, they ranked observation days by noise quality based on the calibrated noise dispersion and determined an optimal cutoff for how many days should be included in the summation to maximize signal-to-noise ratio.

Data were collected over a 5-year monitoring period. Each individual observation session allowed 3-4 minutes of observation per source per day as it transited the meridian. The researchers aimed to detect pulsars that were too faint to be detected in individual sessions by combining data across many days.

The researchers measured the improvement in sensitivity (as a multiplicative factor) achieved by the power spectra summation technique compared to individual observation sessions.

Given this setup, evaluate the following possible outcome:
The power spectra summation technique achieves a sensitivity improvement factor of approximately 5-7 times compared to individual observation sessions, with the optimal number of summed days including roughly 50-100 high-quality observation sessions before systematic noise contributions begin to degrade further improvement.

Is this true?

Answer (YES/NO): NO